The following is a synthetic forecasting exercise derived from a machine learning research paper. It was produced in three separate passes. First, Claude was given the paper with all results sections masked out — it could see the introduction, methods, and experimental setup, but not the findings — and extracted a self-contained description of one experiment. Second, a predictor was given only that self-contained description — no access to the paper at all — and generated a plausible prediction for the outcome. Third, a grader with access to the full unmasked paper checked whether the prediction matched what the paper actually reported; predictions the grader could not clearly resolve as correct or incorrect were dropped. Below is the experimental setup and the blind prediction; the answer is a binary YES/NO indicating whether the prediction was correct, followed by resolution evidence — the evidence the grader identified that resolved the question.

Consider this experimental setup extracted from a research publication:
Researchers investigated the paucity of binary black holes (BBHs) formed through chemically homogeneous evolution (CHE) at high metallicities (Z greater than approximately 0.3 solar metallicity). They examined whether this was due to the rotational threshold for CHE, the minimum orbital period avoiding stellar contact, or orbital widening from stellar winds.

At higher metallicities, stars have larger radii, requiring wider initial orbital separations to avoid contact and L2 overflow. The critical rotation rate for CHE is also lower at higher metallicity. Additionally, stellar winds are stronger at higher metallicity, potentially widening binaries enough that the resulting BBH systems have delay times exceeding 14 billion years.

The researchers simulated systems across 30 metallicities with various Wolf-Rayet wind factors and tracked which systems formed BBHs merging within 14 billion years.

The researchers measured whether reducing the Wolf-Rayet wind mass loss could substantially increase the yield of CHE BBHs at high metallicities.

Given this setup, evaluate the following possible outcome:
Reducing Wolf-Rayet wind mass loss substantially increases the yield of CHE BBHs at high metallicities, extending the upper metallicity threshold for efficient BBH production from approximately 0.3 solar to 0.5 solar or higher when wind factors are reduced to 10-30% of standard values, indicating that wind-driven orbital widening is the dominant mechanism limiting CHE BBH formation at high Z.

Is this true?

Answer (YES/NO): NO